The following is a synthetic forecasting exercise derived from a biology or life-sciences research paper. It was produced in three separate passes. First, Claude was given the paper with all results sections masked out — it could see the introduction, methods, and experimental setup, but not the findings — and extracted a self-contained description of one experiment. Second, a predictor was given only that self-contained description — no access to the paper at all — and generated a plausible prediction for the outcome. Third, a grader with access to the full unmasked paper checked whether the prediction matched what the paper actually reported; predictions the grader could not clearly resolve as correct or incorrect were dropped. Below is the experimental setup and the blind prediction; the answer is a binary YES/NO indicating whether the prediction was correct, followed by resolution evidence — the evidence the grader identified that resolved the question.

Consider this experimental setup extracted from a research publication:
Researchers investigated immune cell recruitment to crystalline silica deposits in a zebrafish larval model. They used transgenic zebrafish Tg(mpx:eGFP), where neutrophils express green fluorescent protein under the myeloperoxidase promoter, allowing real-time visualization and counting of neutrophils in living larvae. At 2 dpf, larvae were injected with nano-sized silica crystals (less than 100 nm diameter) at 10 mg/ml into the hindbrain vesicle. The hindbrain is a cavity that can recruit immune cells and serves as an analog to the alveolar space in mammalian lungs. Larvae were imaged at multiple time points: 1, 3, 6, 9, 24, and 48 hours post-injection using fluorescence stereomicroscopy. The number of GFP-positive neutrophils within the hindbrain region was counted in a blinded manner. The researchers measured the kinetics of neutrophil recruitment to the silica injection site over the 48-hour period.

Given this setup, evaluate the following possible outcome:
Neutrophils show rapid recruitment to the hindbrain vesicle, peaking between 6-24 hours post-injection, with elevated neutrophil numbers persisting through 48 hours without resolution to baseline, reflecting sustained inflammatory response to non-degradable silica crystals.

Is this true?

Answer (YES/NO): NO